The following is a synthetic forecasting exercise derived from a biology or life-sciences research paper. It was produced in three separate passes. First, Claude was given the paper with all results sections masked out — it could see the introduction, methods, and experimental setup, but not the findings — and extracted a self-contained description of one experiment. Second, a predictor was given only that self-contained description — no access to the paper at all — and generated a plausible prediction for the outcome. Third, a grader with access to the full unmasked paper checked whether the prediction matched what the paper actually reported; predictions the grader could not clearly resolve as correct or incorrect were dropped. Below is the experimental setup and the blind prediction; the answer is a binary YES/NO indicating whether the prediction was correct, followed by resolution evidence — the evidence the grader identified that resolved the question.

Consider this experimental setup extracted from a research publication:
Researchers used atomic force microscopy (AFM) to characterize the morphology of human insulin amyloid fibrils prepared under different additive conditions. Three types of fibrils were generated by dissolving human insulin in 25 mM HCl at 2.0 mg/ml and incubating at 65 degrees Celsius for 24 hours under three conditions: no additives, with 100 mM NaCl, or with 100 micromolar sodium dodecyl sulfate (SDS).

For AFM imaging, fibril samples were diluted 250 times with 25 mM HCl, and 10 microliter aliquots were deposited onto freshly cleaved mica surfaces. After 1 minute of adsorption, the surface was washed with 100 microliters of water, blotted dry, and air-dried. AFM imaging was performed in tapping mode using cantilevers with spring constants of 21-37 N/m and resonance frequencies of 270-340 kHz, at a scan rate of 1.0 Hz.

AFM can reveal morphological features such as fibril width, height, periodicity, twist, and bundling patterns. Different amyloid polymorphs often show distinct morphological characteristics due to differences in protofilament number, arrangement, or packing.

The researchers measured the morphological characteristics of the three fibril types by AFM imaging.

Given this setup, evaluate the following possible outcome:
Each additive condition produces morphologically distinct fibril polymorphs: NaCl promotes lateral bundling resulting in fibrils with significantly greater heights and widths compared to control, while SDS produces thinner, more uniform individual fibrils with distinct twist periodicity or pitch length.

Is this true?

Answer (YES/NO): NO